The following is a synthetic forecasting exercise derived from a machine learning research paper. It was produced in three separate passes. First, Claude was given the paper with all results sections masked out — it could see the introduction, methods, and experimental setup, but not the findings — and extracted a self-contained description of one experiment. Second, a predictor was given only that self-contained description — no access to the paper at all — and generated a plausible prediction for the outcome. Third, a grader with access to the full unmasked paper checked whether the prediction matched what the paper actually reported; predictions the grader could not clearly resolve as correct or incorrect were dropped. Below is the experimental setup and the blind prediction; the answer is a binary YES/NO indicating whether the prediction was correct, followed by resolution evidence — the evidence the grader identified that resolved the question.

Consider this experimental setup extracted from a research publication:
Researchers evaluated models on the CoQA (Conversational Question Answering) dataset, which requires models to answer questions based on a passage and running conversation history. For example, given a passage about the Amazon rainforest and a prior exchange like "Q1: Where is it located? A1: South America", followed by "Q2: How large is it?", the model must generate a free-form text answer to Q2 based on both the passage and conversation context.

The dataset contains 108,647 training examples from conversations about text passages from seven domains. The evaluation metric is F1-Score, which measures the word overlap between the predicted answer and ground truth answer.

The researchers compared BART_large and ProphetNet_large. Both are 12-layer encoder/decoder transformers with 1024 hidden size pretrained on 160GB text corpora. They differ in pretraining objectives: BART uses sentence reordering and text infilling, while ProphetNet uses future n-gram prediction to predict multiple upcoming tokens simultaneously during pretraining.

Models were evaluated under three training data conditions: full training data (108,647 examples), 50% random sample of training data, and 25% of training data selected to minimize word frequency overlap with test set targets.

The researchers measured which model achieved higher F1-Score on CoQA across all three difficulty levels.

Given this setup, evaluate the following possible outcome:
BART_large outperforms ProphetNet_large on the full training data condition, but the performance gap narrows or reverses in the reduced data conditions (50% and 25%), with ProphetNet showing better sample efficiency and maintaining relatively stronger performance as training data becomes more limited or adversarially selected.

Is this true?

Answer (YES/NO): NO